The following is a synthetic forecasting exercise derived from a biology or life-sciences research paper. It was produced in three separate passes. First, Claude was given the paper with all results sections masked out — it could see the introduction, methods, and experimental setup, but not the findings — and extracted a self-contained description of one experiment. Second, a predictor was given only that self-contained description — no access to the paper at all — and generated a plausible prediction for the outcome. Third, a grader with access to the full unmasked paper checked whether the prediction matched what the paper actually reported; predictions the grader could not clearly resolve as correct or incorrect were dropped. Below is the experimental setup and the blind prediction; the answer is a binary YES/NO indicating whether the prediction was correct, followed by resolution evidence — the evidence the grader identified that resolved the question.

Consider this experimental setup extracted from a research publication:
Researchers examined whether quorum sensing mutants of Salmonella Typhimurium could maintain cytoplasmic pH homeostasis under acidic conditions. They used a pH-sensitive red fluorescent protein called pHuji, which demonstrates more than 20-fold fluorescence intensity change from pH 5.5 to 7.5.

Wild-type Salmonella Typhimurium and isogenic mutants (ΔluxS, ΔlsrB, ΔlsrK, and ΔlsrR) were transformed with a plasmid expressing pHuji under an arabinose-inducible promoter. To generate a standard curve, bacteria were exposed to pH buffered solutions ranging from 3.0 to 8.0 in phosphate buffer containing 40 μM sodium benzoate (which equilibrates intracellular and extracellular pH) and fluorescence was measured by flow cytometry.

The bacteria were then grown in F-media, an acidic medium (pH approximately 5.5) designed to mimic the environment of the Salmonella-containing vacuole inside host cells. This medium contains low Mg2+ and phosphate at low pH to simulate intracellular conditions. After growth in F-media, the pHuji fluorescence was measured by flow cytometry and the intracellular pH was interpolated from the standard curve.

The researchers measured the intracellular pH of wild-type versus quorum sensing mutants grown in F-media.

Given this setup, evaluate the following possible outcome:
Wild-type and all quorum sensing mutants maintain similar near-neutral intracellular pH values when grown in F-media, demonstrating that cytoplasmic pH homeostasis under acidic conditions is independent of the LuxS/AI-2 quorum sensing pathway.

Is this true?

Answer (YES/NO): NO